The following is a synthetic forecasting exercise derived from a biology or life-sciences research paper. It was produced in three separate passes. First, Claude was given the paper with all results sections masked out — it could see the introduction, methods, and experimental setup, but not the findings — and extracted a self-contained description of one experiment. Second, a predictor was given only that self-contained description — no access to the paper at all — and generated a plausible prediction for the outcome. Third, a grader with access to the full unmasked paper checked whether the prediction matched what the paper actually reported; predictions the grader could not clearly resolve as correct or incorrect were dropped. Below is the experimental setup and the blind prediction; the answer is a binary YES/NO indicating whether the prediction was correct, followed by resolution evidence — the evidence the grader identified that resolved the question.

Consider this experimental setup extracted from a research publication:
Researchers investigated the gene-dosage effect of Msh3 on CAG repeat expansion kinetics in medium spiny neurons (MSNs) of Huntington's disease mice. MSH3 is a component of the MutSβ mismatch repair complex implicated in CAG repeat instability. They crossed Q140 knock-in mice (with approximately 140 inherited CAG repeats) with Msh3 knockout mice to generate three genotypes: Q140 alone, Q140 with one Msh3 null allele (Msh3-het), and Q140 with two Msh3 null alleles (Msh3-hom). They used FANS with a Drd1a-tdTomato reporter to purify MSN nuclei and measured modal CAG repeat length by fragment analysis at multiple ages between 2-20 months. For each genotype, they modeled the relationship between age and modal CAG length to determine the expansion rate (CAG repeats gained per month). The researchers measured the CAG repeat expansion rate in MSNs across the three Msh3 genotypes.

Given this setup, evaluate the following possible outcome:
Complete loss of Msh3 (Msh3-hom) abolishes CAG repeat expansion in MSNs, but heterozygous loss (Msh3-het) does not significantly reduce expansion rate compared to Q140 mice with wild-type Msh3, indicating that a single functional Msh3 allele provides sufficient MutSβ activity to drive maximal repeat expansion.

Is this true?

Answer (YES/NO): NO